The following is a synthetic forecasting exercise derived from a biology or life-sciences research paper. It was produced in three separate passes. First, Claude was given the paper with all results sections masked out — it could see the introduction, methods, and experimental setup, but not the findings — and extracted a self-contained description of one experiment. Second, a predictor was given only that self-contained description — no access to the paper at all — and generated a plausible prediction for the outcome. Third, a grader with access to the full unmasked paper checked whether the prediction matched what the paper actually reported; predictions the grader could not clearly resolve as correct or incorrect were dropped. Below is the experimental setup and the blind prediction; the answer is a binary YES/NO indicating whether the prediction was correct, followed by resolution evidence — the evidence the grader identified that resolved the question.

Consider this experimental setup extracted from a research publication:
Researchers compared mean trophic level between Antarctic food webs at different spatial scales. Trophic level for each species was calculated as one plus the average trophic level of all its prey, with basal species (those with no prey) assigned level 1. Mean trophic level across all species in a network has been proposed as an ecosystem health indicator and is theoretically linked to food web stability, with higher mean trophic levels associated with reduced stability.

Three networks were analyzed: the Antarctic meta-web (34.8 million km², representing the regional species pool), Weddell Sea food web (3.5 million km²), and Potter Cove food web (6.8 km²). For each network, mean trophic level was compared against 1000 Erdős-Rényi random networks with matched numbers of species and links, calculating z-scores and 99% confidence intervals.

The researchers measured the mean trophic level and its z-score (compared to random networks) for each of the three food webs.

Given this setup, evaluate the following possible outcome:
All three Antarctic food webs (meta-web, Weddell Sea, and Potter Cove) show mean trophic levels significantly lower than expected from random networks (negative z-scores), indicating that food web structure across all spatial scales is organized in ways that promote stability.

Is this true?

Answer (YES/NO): YES